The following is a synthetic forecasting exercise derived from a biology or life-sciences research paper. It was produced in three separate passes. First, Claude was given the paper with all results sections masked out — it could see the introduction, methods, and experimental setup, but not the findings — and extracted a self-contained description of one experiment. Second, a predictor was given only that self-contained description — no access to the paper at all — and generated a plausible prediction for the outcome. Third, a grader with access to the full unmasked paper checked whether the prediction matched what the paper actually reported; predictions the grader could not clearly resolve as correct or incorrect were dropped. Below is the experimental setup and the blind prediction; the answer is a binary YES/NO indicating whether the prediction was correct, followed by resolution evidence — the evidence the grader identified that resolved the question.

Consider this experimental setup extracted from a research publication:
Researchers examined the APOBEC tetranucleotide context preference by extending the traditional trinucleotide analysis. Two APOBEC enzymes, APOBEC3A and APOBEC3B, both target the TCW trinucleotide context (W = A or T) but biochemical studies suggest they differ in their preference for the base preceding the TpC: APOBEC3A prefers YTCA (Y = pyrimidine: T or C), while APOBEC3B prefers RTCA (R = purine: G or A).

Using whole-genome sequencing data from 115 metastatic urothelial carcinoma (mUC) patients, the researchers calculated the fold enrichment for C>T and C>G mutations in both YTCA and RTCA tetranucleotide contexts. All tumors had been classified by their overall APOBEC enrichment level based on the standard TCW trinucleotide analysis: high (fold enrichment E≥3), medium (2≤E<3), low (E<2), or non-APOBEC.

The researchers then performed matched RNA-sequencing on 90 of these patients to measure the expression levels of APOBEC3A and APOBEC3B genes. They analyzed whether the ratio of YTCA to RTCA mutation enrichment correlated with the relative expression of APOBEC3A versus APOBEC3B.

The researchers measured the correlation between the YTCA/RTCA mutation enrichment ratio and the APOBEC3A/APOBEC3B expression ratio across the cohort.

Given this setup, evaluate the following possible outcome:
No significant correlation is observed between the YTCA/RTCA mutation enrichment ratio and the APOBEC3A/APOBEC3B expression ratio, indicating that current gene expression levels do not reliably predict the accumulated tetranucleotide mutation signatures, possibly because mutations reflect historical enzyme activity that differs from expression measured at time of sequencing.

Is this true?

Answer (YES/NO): YES